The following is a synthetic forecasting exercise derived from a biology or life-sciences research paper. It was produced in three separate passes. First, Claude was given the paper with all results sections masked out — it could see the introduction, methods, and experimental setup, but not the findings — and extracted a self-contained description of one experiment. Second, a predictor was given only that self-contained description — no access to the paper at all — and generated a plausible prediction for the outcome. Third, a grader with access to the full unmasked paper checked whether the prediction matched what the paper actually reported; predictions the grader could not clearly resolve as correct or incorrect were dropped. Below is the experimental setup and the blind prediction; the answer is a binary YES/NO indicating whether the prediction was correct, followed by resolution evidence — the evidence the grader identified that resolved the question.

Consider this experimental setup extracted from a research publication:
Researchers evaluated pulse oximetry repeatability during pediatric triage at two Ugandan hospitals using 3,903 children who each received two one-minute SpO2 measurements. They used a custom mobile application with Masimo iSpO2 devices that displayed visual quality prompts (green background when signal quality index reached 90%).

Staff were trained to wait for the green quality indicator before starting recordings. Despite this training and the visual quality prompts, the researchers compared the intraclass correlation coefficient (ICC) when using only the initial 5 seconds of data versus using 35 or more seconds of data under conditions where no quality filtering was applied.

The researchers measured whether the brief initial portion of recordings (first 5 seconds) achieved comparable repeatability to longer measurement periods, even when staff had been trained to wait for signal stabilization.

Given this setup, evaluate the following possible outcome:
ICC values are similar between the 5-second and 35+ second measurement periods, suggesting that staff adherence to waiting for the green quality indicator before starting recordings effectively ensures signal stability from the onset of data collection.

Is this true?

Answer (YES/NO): NO